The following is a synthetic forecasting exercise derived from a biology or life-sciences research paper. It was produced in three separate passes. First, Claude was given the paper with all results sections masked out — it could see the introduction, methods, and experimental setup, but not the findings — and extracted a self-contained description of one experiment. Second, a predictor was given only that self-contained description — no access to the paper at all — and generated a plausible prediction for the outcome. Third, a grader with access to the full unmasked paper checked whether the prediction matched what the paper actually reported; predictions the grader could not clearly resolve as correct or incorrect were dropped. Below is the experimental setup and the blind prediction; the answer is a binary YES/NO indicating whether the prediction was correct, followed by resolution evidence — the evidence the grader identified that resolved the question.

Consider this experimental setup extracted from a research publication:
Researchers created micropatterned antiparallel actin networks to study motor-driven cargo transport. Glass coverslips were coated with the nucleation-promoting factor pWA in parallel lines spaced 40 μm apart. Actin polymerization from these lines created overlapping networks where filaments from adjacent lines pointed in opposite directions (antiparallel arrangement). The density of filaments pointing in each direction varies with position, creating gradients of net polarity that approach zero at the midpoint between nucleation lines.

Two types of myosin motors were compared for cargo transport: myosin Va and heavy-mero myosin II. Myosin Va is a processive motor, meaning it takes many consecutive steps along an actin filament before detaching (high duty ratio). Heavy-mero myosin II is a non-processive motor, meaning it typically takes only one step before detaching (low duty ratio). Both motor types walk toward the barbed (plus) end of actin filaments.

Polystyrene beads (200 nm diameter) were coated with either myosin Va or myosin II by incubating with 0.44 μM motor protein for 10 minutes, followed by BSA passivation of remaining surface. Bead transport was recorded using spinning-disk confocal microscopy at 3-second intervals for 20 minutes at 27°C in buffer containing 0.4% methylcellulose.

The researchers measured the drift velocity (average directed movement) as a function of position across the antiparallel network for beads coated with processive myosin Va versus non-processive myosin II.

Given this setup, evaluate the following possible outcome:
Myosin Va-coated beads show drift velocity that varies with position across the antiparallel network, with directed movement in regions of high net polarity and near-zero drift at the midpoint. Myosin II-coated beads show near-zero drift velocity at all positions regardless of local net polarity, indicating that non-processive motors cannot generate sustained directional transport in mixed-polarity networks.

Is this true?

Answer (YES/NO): NO